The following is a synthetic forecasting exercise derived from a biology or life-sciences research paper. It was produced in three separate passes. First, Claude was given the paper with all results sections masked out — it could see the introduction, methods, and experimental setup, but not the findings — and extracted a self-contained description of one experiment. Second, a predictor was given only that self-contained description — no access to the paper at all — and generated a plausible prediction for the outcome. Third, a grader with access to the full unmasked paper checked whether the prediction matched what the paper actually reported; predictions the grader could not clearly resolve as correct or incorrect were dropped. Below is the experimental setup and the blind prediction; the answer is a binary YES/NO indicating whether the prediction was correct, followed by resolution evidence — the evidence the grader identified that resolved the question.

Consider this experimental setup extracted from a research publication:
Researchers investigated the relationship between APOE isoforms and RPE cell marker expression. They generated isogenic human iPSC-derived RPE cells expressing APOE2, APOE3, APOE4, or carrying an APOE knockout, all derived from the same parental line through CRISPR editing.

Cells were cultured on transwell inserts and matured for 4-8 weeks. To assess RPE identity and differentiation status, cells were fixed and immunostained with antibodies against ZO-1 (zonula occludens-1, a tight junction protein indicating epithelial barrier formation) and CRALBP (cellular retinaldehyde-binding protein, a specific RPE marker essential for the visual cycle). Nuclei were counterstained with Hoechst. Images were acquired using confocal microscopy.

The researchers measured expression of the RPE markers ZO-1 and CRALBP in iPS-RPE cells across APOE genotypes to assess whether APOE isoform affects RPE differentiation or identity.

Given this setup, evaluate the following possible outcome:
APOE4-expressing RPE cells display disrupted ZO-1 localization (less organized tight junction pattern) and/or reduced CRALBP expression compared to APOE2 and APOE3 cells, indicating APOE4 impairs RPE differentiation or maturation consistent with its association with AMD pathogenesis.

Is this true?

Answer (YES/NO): NO